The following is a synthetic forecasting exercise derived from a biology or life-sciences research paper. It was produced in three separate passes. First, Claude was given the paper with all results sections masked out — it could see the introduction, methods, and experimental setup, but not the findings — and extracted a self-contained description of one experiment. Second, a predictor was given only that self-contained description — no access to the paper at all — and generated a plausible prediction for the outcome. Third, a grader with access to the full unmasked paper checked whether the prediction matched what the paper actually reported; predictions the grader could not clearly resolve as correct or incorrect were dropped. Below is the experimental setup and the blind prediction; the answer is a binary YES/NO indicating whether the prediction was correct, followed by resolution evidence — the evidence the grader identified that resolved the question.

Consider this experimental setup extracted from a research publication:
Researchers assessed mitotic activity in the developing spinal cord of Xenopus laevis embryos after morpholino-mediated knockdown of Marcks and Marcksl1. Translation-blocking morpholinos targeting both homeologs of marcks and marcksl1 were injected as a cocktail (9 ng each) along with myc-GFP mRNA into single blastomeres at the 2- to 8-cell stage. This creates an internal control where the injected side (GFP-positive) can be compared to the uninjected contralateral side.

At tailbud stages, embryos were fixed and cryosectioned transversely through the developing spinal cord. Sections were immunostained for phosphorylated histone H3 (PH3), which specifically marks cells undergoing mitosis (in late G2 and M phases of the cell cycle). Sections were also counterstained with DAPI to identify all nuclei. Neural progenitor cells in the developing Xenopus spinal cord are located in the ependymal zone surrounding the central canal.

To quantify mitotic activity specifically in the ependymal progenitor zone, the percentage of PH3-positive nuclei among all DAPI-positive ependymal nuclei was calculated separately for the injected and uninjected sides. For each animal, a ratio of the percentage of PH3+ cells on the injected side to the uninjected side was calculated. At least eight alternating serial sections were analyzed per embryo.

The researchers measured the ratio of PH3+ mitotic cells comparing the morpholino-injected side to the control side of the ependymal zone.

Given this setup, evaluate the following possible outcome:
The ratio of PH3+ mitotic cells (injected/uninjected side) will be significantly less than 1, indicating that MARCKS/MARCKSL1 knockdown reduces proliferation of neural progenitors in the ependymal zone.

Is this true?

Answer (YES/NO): YES